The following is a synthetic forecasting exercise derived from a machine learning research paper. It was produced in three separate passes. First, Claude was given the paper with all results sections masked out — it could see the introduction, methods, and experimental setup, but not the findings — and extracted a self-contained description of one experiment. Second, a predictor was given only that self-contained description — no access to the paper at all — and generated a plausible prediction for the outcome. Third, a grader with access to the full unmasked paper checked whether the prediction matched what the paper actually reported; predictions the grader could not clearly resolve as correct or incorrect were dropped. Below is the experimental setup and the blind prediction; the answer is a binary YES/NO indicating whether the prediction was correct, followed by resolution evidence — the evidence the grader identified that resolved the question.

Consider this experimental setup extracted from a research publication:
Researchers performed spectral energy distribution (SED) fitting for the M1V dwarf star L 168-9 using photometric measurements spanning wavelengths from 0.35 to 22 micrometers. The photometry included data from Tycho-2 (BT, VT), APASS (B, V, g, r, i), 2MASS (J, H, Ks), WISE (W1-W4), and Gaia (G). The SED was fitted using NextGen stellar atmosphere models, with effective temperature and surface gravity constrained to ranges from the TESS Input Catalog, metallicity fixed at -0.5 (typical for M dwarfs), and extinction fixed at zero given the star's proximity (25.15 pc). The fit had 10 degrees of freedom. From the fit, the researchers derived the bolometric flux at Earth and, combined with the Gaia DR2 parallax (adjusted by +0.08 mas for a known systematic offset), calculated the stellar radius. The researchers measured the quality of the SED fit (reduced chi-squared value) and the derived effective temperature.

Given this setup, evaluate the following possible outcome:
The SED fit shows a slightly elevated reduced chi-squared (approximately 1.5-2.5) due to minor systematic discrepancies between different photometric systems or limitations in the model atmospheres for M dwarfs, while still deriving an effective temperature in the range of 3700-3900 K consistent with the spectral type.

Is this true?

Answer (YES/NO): NO